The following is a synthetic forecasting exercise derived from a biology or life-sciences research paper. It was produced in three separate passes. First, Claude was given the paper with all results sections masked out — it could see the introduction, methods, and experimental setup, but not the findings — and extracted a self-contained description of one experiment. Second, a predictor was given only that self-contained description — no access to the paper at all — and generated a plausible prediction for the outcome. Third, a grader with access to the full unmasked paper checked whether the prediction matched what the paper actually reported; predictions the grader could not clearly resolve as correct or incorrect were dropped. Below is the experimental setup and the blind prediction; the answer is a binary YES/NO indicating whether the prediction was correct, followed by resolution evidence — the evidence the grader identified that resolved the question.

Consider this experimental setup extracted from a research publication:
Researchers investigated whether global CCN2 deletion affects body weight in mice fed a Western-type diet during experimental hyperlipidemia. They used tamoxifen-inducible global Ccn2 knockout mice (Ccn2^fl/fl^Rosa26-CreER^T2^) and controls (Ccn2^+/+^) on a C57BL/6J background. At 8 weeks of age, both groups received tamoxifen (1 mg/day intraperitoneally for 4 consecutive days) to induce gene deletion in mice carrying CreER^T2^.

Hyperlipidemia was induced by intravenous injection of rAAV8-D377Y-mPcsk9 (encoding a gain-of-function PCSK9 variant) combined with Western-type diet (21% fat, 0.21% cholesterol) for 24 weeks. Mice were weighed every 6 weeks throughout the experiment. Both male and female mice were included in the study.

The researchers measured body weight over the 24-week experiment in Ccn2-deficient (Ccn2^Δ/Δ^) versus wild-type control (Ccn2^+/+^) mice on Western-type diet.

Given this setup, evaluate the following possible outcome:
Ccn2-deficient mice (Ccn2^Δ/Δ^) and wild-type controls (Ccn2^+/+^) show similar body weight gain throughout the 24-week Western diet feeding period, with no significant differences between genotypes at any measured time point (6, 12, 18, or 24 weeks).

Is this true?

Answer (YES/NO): NO